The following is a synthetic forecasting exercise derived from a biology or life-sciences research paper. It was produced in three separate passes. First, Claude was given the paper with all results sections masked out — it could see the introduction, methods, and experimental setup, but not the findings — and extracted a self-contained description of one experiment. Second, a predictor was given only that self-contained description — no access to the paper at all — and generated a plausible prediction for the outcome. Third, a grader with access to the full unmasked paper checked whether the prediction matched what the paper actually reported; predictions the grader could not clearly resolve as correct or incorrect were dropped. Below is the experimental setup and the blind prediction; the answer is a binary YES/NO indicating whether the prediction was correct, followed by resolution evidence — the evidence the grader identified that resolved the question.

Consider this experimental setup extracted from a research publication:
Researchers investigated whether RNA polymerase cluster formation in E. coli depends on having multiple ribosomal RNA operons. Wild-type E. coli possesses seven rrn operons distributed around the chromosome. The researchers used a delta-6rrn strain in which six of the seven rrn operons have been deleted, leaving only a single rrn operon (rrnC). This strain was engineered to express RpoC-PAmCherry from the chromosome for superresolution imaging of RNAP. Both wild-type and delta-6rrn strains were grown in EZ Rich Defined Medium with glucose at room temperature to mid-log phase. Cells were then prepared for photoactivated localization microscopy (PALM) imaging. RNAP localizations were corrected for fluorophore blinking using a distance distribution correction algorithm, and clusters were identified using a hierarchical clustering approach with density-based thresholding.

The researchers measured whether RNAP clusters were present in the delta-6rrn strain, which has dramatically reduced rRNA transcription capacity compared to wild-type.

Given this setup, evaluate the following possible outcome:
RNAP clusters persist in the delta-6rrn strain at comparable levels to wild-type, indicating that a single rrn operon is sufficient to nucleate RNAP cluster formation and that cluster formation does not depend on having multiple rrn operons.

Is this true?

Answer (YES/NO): YES